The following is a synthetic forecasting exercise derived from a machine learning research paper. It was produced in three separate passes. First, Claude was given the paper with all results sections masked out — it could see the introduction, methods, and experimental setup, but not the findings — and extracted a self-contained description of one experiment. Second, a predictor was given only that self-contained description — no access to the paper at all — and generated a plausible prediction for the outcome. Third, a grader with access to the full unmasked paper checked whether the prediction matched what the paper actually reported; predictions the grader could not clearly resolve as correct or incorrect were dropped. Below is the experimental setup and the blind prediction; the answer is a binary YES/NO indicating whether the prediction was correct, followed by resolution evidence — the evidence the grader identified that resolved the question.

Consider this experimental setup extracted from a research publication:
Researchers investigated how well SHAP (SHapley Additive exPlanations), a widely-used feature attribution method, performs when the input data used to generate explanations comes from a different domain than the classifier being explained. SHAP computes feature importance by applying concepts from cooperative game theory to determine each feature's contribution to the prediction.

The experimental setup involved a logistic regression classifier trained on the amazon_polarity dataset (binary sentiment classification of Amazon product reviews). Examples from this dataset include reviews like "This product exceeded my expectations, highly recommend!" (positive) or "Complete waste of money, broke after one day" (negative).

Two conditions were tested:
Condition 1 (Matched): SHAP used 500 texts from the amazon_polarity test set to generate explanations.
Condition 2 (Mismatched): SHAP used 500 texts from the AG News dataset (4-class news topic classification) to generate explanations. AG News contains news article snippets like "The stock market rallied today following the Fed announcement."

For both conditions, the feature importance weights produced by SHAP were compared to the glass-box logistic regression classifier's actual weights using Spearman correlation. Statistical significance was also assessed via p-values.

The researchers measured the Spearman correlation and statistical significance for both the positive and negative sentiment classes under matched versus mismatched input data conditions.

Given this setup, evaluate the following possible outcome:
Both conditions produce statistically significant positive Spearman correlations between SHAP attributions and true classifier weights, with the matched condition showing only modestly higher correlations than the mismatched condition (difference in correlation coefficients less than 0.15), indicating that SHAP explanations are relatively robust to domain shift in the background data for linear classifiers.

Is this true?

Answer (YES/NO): NO